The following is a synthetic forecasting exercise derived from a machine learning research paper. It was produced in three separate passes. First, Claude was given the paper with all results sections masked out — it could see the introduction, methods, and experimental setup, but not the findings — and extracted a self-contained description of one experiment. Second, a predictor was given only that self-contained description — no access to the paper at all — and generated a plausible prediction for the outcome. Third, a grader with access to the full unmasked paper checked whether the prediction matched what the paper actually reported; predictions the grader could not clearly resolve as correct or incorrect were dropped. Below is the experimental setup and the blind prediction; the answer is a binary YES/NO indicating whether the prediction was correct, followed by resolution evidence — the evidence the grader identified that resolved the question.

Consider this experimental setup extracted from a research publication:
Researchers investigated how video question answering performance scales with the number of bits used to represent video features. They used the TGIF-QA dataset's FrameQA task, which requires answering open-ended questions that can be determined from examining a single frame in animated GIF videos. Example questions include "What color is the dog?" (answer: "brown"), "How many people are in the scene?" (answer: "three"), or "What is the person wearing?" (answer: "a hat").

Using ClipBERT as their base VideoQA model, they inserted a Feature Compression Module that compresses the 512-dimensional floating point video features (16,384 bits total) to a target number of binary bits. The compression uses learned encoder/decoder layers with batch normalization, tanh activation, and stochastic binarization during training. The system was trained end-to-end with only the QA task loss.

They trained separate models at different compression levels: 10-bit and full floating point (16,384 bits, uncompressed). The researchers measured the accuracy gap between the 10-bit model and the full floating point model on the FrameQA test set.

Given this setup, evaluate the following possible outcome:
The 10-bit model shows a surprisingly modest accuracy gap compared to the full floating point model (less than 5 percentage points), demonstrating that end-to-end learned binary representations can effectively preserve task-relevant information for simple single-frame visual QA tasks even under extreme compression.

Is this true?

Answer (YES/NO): NO